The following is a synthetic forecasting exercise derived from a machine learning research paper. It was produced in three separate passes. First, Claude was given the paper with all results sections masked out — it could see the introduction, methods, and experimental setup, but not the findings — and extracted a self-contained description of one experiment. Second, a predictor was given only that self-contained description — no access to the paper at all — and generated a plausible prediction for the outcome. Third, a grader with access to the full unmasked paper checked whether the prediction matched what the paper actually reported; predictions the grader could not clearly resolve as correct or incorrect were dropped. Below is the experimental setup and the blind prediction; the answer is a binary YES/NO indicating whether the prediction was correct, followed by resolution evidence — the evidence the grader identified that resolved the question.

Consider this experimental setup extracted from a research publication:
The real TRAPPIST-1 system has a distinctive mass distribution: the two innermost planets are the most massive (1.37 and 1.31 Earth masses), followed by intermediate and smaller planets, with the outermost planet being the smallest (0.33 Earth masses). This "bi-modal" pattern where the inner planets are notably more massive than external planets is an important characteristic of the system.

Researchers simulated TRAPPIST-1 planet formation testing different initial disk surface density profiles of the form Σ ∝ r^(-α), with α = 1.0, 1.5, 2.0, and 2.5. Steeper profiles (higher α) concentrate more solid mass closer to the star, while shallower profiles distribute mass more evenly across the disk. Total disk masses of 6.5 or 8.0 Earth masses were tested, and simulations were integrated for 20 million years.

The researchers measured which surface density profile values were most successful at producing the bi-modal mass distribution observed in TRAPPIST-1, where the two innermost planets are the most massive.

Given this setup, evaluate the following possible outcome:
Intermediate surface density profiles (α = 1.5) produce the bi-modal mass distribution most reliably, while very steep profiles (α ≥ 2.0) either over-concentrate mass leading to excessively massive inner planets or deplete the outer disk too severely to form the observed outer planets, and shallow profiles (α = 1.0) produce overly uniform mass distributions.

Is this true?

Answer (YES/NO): NO